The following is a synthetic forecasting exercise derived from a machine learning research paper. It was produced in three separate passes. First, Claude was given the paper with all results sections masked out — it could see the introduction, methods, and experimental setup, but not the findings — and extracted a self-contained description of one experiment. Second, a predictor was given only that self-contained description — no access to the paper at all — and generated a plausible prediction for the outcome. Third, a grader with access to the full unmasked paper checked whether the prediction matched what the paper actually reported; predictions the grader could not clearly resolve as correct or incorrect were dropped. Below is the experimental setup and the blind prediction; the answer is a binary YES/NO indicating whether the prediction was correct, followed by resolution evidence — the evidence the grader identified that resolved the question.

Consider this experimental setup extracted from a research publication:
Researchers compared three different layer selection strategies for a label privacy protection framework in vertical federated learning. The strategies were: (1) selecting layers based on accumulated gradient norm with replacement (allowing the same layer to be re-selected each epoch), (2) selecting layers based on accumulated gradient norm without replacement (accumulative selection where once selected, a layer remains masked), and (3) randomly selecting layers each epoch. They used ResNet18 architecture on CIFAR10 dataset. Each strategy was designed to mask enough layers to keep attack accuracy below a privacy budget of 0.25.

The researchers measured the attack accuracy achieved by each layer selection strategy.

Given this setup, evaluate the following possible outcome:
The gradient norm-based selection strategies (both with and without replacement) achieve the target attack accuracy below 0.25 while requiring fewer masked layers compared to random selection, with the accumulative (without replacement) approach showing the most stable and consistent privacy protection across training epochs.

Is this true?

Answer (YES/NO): NO